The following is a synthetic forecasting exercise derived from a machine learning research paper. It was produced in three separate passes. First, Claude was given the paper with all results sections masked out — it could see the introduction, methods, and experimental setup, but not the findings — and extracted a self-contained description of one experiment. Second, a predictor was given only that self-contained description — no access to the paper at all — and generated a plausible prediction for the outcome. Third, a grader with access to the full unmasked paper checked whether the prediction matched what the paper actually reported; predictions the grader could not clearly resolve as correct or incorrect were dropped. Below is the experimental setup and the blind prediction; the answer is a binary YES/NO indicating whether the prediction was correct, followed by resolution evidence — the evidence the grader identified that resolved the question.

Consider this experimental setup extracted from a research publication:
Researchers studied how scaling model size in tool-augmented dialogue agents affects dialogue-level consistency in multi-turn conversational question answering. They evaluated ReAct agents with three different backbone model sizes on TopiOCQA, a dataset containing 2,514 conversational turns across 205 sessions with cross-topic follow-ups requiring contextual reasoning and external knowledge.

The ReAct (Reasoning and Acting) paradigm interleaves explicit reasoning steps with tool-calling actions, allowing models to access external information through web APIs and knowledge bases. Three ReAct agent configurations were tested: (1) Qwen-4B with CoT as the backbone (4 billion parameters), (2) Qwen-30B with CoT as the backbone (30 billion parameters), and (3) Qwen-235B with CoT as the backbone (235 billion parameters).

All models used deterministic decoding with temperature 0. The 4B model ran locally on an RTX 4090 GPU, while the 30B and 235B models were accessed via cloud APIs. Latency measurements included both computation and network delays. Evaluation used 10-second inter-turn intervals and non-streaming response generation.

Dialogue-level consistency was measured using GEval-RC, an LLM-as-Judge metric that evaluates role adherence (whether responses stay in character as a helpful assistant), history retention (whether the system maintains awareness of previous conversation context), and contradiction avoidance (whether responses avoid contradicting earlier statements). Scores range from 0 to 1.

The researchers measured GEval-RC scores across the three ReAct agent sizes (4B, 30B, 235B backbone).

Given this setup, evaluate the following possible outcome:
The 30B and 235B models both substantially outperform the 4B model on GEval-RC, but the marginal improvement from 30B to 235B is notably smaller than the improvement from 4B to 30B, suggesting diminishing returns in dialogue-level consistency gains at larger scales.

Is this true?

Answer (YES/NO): NO